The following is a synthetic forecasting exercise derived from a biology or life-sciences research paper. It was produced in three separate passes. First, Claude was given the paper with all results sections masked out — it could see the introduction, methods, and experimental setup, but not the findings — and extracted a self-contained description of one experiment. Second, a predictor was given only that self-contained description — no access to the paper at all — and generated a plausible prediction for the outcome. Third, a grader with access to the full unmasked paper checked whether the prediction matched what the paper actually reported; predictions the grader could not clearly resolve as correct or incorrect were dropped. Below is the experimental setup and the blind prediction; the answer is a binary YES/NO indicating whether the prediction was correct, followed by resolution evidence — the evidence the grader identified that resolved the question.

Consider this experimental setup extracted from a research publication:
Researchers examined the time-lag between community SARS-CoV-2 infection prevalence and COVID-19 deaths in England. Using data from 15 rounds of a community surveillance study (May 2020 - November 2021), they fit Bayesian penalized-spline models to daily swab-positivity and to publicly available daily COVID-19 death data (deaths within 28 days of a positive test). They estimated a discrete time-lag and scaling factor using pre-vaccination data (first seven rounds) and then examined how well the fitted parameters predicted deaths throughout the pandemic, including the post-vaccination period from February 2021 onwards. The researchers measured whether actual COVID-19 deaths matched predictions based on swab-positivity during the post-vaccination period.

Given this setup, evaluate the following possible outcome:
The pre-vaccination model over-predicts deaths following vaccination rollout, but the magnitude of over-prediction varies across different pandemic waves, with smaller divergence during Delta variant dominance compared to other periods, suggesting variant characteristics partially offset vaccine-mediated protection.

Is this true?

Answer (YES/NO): NO